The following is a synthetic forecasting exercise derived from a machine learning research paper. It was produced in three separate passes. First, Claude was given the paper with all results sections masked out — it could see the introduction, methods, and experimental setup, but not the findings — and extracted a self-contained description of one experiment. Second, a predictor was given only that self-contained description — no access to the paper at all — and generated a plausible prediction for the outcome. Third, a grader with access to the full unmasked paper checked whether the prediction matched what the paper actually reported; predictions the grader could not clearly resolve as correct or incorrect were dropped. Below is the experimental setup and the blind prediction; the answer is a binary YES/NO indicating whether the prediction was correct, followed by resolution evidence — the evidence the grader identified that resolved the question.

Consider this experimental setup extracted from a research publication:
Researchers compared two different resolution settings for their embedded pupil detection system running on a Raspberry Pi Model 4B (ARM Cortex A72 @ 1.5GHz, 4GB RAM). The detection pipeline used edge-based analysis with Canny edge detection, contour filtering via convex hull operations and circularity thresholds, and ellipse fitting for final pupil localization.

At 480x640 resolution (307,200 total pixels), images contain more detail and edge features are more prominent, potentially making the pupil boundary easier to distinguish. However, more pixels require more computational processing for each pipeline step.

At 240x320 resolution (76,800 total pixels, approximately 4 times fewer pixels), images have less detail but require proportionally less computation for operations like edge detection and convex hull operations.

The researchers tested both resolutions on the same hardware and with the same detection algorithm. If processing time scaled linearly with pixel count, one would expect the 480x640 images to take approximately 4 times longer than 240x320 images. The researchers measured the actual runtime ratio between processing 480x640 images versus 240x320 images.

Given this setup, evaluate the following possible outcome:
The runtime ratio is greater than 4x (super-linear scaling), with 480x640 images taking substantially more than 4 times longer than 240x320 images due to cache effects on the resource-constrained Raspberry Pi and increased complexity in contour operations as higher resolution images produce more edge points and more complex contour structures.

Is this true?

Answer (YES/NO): NO